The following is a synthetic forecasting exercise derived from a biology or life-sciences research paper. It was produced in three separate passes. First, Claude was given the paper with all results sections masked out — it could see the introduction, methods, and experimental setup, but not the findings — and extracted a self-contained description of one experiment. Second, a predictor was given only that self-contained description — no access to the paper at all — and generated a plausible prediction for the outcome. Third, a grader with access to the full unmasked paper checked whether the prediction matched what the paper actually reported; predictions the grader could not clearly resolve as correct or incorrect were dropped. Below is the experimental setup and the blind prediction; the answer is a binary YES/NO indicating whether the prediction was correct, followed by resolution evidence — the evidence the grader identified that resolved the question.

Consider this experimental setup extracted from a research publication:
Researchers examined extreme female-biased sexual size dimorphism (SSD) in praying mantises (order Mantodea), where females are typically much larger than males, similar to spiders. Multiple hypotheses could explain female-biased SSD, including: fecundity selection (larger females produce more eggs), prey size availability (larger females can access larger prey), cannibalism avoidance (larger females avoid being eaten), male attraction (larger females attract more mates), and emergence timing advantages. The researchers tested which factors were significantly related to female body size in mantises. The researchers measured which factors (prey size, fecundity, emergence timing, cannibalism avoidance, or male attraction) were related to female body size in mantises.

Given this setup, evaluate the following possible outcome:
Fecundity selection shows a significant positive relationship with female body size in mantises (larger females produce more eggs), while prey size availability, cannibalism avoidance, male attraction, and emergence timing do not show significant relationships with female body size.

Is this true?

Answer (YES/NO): NO